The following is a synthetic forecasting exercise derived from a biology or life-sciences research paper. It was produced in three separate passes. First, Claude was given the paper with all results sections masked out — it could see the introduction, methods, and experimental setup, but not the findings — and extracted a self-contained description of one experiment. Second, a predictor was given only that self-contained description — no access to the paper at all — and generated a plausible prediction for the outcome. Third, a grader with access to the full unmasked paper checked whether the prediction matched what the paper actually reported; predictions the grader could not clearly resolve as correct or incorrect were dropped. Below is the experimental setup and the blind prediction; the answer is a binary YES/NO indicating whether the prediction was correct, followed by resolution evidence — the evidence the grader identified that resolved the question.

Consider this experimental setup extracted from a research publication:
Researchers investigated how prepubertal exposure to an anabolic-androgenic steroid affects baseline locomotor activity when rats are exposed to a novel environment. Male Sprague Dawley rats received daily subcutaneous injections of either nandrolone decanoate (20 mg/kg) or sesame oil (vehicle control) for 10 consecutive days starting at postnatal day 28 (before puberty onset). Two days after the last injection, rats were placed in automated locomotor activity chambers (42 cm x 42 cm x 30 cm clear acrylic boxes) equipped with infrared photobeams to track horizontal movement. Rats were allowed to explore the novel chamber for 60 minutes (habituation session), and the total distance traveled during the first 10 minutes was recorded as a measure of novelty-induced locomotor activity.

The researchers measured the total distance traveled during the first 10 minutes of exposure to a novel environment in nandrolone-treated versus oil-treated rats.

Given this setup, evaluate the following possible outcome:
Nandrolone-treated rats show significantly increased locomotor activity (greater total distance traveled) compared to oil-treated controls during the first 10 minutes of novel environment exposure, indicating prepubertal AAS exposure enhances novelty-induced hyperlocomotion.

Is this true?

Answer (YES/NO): NO